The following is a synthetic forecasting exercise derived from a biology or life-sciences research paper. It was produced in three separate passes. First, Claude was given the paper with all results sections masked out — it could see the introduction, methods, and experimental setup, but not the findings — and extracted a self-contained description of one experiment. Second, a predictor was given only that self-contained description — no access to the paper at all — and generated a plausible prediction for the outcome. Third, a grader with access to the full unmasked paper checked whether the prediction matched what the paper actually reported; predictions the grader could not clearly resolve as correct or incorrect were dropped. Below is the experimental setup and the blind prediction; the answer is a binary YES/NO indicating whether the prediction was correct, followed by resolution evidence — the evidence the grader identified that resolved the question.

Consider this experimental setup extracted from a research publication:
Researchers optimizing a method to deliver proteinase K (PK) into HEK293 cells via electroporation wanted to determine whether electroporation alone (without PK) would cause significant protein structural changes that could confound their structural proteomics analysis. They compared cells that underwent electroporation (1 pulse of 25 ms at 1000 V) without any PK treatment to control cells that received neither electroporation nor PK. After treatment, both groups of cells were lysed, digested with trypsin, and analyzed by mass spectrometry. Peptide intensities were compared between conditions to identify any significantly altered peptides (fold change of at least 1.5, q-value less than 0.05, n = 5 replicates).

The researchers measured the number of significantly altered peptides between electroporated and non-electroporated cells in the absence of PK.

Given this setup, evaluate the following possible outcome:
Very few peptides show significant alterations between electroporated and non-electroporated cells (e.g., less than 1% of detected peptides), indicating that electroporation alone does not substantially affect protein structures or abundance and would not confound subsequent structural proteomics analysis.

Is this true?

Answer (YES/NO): YES